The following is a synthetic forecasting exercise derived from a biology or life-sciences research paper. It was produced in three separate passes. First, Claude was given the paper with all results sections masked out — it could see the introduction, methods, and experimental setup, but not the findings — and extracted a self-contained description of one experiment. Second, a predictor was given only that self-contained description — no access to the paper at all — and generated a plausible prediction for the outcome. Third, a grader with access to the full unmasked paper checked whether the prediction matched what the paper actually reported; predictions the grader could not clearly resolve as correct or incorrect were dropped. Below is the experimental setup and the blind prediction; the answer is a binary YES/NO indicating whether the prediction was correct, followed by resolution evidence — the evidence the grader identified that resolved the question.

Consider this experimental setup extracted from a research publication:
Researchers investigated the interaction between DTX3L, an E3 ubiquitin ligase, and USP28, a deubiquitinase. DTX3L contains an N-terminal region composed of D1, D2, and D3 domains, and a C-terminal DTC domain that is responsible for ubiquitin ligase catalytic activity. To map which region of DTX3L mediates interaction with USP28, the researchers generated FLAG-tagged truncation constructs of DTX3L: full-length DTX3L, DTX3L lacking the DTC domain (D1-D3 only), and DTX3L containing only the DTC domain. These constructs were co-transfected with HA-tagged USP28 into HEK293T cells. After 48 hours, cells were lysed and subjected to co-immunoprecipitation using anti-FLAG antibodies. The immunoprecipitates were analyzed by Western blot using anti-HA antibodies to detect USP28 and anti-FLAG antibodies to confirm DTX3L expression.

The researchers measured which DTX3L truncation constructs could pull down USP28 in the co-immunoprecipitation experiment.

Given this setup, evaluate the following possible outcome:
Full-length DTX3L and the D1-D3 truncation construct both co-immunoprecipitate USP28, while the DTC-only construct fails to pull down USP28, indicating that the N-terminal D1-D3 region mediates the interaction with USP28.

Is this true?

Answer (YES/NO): YES